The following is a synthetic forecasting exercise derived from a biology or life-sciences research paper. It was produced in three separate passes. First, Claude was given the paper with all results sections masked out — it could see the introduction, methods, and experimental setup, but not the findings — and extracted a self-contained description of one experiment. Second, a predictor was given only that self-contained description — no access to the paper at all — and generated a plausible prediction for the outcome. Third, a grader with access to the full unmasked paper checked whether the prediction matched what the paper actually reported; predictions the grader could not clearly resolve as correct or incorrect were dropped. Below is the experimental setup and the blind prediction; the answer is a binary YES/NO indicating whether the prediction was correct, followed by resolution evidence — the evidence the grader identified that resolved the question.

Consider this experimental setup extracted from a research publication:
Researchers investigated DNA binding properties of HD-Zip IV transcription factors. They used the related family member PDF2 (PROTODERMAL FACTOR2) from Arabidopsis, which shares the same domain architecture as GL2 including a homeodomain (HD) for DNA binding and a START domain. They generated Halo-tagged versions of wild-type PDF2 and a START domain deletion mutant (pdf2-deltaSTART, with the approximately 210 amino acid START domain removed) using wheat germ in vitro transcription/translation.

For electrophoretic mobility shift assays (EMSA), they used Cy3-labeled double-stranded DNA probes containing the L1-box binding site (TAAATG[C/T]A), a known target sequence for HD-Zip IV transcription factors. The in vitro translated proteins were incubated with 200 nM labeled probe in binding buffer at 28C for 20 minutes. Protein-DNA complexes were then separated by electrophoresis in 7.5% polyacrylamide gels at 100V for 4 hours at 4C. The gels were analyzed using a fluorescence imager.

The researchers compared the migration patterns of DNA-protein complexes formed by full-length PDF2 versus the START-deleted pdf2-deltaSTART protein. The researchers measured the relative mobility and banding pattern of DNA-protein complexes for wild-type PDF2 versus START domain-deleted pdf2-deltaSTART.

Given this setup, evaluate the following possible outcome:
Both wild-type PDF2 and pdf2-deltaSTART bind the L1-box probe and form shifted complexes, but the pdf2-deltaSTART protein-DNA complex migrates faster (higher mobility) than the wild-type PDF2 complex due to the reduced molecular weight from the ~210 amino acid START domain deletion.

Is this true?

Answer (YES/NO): NO